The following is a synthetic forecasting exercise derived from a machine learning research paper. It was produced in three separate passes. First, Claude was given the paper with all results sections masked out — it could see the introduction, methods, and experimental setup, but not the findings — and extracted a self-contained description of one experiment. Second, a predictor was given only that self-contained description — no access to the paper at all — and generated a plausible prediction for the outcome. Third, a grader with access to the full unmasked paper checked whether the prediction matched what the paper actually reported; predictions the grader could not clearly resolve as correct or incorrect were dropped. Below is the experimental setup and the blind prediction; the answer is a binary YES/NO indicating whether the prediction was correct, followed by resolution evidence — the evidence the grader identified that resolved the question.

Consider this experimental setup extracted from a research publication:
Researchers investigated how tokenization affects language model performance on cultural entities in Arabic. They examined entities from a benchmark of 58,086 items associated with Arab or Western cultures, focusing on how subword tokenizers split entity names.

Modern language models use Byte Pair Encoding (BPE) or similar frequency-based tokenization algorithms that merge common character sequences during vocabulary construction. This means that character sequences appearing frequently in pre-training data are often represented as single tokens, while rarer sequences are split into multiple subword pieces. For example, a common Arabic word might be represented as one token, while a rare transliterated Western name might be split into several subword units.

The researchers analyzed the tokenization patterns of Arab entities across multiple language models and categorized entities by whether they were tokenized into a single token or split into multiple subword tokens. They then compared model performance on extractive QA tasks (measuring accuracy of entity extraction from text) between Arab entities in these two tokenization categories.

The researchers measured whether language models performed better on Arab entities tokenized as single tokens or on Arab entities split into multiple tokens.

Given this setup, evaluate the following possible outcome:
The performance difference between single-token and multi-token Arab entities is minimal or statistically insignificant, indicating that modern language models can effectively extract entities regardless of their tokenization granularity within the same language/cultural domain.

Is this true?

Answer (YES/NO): NO